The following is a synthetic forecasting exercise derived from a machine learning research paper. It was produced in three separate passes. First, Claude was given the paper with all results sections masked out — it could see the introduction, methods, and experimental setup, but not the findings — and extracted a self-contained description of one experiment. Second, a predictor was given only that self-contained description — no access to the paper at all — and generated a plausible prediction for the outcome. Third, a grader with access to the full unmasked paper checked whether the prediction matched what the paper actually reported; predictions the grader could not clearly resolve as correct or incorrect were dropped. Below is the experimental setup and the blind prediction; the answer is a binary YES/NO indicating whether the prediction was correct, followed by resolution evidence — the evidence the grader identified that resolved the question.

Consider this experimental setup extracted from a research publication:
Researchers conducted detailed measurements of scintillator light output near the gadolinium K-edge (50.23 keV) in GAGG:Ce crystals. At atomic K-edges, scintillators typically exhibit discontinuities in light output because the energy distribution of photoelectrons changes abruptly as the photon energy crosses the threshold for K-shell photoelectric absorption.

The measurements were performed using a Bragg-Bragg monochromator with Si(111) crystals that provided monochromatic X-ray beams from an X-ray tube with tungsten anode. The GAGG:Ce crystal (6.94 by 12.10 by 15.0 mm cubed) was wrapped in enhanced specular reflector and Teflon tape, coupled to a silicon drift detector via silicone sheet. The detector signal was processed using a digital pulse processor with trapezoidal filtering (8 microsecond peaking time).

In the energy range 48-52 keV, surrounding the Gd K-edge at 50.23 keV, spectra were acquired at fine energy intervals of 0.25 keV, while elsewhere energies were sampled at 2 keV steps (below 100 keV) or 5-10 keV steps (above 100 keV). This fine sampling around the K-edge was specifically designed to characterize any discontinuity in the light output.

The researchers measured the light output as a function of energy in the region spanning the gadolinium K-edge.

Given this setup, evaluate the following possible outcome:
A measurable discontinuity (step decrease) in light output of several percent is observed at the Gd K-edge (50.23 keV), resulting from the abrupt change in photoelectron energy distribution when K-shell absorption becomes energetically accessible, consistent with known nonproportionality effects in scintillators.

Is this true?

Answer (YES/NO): YES